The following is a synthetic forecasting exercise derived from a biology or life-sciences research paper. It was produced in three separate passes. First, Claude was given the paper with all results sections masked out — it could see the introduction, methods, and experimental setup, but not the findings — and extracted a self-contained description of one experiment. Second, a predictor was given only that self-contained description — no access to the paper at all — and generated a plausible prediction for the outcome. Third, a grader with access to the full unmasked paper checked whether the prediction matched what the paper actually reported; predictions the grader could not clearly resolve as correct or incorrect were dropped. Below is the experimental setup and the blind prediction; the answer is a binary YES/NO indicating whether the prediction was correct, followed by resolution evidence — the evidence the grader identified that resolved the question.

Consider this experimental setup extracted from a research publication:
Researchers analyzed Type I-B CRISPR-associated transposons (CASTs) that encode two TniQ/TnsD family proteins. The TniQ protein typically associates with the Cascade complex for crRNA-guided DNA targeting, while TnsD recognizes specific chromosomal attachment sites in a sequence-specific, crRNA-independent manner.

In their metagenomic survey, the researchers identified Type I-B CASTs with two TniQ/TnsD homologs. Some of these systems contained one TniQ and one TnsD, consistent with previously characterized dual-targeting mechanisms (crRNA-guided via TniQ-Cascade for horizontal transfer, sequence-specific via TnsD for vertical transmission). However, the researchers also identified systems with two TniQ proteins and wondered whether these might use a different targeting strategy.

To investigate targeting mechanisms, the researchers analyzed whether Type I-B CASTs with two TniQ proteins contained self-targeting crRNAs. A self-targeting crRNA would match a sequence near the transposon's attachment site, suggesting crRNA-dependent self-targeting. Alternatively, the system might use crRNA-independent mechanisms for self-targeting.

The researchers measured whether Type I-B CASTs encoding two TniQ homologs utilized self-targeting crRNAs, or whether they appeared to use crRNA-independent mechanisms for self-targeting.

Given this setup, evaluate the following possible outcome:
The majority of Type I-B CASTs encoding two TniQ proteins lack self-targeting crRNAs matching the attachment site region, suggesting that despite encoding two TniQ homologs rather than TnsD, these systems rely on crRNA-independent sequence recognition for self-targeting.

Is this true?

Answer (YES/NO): YES